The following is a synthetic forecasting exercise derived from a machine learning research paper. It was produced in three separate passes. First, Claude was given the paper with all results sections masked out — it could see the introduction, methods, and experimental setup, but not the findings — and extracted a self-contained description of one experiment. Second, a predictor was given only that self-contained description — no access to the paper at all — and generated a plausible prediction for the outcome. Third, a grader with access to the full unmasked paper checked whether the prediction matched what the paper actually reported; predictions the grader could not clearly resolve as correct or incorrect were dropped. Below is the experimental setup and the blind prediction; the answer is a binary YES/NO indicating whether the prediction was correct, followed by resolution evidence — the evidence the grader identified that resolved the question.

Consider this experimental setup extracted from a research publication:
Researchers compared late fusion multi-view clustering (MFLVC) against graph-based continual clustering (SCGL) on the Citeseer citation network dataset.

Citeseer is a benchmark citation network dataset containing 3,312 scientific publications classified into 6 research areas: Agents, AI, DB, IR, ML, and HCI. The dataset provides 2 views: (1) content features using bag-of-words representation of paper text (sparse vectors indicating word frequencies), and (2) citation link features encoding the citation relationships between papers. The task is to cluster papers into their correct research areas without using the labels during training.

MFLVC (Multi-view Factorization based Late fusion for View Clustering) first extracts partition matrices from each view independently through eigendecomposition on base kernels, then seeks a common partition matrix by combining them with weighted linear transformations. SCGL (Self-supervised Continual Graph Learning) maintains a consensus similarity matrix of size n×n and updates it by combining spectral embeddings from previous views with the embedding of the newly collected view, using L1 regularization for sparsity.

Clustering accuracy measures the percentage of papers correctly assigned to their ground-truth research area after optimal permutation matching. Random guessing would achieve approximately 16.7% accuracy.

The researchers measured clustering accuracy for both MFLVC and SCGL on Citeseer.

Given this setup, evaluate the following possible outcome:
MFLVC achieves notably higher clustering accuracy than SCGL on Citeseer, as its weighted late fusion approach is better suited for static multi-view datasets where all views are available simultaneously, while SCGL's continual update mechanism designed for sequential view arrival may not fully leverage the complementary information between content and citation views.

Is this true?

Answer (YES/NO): NO